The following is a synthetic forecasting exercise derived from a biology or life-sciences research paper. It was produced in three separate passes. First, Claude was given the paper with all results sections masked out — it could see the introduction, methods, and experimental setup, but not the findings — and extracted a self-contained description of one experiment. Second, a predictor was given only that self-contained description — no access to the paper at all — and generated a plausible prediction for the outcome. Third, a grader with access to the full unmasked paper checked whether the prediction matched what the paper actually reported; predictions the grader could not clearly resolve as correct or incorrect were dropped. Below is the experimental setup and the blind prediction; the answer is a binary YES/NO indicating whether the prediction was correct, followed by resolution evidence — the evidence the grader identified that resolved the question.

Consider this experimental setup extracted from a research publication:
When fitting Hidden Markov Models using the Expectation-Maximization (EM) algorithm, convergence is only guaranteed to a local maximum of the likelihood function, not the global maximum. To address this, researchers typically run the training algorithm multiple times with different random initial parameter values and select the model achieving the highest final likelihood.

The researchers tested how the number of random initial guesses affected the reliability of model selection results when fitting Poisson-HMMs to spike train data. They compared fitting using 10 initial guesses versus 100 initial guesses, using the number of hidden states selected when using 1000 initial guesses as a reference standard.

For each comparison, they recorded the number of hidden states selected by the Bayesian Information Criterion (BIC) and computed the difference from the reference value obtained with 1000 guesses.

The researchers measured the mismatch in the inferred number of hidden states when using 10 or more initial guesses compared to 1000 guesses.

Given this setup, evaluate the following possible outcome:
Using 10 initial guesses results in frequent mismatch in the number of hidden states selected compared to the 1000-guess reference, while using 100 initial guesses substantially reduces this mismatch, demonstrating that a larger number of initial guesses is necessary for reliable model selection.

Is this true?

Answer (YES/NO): NO